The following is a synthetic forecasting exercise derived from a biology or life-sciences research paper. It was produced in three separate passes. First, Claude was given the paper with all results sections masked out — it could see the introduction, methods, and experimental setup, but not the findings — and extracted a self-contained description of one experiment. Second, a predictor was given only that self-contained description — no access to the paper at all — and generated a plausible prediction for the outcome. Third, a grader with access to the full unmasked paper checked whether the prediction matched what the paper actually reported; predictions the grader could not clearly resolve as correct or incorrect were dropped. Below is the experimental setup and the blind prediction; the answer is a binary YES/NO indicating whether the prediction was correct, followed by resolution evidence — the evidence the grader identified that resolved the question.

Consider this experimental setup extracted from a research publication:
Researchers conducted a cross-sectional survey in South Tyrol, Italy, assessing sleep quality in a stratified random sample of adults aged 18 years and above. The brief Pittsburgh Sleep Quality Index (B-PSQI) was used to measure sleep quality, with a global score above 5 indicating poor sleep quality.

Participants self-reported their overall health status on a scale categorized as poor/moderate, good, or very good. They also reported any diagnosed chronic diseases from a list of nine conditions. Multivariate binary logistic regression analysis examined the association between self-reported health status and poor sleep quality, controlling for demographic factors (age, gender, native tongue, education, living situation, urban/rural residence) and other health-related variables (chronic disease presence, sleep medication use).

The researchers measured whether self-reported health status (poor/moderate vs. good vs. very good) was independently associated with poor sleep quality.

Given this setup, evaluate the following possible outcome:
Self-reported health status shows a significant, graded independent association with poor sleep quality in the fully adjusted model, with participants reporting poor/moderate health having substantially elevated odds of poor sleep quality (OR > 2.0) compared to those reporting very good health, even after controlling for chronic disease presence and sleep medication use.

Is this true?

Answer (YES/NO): NO